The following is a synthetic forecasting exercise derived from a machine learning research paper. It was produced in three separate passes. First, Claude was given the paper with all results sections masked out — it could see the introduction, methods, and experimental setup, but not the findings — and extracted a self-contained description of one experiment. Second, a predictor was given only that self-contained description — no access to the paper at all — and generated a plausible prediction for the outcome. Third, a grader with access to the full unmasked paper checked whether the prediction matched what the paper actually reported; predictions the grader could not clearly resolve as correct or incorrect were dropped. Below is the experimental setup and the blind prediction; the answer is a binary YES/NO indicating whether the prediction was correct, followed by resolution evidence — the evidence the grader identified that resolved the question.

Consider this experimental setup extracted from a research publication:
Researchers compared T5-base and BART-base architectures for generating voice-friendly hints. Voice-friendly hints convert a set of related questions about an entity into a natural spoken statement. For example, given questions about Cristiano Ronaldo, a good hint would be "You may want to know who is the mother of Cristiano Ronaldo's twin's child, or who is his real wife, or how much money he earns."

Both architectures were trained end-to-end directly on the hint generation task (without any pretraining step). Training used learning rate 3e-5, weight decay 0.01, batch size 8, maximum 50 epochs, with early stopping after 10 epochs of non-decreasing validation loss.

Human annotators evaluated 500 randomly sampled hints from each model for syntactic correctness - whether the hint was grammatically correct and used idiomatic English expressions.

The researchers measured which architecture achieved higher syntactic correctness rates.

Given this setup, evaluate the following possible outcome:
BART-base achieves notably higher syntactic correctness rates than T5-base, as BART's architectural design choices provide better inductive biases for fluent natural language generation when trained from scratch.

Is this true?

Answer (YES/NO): NO